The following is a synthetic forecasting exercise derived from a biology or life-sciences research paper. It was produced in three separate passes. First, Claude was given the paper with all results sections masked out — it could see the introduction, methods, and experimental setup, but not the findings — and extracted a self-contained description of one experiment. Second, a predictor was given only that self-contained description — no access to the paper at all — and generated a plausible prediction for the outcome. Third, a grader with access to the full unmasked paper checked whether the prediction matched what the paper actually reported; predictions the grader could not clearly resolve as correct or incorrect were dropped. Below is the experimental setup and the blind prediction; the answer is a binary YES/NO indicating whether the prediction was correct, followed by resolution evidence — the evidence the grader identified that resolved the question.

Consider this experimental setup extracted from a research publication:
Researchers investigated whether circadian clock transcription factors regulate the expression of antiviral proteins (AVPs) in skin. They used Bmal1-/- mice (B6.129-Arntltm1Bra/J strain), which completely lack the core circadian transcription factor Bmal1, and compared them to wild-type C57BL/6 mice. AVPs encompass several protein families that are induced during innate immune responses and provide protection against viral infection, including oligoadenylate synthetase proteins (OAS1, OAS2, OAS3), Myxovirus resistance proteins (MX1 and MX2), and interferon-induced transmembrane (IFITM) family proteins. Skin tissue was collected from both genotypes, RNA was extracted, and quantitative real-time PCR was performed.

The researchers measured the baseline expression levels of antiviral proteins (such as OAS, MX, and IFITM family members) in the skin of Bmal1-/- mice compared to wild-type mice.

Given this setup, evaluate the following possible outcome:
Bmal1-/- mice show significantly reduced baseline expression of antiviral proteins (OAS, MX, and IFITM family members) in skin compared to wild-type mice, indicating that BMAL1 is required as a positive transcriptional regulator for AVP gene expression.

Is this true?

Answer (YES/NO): YES